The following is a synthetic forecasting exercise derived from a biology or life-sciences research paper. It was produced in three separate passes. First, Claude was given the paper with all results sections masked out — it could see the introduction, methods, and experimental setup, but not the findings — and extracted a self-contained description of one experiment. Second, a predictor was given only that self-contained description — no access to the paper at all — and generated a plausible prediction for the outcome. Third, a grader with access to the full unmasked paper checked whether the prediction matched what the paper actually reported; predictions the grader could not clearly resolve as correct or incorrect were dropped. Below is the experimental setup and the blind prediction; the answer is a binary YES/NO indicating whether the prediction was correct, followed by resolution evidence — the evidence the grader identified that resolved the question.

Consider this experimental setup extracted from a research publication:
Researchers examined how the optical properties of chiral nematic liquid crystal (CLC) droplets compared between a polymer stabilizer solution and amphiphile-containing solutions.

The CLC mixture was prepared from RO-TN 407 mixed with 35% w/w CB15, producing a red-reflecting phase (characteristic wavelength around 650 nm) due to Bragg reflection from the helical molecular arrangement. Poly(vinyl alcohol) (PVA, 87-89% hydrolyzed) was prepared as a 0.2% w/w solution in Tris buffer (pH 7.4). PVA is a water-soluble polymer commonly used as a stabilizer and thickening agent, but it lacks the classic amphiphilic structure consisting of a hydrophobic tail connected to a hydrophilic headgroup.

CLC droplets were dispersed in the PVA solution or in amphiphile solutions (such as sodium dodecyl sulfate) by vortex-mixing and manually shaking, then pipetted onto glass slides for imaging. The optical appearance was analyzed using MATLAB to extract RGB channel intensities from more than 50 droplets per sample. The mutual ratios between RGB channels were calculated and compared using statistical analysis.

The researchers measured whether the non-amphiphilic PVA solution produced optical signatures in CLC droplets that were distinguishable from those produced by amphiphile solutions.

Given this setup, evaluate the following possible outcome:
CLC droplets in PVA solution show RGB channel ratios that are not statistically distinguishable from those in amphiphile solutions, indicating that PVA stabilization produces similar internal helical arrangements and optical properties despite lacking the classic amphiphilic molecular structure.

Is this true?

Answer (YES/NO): NO